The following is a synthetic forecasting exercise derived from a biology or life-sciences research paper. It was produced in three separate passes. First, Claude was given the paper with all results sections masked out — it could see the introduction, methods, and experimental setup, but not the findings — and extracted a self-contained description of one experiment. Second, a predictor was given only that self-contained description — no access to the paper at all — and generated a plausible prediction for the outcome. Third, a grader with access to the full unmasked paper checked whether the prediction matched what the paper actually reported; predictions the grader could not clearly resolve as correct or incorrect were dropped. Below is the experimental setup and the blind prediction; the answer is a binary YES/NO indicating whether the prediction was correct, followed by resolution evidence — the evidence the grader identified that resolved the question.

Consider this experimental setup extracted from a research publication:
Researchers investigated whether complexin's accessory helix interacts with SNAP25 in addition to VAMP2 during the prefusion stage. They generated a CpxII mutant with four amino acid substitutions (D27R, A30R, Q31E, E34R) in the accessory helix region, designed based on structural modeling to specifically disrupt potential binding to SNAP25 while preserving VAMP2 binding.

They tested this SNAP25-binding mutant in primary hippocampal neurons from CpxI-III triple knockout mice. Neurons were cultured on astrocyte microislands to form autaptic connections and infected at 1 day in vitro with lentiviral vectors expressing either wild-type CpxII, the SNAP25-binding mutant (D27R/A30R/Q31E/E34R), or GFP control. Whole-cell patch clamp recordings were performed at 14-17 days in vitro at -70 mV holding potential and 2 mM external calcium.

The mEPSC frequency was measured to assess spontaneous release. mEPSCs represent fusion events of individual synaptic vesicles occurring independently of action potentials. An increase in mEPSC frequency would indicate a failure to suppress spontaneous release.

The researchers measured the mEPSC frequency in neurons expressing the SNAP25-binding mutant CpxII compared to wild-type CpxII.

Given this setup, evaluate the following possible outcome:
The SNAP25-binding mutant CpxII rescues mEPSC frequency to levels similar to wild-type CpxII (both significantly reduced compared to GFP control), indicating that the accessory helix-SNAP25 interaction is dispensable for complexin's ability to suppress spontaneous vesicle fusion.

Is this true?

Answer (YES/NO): NO